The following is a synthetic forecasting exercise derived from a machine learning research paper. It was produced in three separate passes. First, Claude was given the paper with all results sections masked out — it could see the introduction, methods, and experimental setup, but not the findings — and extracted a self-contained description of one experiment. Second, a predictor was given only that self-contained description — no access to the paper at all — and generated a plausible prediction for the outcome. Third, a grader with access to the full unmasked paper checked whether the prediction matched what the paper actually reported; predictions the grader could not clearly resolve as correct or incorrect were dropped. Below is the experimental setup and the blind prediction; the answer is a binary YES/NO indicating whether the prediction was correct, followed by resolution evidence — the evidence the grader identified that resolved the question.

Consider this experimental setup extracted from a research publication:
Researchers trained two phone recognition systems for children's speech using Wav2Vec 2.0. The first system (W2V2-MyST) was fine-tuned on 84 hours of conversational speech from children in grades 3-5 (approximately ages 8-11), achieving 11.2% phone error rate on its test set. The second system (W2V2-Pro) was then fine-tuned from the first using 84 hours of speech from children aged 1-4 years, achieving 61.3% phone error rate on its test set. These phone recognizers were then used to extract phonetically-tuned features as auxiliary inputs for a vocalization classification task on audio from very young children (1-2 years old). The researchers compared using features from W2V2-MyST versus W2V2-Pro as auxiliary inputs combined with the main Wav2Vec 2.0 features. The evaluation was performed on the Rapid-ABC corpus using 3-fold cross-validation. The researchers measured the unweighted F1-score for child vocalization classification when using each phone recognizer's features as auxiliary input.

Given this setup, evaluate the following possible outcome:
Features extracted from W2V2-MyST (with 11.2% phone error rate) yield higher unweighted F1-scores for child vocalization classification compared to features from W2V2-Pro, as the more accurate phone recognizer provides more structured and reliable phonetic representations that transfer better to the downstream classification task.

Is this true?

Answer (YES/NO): NO